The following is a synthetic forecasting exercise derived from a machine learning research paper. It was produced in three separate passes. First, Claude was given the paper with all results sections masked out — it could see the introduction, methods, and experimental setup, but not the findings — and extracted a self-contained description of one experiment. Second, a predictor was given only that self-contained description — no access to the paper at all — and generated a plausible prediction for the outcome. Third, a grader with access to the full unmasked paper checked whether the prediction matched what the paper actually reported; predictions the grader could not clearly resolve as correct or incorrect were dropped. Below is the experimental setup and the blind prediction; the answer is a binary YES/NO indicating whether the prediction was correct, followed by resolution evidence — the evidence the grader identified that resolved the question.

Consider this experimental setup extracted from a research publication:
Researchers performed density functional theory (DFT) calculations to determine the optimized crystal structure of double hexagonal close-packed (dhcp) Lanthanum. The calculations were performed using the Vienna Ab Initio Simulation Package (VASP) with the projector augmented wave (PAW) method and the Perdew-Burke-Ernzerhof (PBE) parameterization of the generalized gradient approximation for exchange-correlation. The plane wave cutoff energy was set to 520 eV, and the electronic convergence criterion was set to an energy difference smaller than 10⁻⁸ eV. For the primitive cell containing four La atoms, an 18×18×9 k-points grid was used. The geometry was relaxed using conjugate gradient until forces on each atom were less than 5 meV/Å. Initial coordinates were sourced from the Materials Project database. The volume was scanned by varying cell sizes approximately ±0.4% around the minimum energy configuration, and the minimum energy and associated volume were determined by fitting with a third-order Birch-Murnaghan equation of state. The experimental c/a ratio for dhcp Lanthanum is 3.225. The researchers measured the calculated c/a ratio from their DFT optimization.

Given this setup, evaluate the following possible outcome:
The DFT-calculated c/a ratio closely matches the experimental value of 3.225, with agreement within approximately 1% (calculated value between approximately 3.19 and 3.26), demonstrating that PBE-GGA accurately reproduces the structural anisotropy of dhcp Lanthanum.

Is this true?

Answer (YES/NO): YES